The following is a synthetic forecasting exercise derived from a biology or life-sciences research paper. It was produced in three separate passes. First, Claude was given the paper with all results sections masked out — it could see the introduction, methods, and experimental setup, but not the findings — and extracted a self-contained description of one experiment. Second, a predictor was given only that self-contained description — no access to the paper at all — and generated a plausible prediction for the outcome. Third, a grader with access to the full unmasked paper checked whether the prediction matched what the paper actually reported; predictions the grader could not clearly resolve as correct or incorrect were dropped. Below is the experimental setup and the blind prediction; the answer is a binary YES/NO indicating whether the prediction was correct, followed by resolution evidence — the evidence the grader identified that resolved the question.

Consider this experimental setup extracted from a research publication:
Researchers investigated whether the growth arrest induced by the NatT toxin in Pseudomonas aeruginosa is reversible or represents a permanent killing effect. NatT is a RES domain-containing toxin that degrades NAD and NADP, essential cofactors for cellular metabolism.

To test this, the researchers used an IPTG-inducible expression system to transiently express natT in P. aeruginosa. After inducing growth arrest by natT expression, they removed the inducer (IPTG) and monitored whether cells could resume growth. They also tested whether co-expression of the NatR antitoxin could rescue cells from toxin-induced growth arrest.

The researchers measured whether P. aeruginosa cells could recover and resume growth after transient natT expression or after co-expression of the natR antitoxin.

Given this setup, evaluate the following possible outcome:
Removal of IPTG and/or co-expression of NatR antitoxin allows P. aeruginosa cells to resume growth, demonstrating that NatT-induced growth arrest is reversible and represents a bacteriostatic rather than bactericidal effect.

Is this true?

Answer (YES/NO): YES